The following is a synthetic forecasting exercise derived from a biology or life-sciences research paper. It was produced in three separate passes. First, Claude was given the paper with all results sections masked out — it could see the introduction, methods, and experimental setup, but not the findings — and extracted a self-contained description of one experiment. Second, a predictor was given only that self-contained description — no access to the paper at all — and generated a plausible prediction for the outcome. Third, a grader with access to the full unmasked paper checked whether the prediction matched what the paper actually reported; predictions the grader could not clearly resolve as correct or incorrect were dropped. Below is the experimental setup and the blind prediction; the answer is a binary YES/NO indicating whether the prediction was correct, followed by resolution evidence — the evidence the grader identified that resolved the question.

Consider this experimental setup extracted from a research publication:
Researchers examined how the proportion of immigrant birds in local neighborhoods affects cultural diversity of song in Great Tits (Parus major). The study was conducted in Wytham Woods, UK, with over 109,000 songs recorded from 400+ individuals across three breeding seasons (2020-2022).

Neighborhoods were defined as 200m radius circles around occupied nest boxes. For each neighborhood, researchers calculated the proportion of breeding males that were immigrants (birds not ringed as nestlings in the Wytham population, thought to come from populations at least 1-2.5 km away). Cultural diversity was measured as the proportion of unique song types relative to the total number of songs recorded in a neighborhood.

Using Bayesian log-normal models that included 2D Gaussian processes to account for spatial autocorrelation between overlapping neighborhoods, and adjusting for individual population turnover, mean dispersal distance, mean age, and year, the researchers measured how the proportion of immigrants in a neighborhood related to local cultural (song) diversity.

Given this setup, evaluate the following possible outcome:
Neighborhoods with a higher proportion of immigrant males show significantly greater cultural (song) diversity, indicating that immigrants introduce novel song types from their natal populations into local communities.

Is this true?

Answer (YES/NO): NO